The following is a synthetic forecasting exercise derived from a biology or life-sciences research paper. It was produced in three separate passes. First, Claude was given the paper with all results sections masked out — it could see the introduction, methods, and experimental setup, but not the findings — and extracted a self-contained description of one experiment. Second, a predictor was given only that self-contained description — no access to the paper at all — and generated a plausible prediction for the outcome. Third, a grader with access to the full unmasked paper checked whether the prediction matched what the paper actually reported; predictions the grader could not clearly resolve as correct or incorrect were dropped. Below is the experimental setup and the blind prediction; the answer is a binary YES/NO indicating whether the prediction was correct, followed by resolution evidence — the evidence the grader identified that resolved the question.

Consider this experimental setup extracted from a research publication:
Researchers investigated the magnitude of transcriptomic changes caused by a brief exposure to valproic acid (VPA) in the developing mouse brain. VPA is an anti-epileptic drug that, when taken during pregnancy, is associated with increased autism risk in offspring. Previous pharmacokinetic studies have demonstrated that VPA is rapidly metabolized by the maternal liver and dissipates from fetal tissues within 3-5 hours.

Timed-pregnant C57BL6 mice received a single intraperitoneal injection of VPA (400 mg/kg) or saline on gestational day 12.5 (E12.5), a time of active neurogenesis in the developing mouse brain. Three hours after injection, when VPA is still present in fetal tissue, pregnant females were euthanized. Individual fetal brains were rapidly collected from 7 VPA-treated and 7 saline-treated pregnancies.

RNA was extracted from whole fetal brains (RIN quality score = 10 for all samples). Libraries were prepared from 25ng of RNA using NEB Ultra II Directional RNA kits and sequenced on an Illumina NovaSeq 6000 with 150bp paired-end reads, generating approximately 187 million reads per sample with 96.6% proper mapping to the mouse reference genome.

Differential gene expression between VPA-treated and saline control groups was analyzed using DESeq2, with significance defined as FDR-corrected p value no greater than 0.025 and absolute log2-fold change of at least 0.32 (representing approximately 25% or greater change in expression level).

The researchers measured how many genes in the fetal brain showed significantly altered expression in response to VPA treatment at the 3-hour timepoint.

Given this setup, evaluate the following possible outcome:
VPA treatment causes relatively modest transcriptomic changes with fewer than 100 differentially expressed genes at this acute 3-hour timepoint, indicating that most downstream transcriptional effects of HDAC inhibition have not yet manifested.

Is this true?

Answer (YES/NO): NO